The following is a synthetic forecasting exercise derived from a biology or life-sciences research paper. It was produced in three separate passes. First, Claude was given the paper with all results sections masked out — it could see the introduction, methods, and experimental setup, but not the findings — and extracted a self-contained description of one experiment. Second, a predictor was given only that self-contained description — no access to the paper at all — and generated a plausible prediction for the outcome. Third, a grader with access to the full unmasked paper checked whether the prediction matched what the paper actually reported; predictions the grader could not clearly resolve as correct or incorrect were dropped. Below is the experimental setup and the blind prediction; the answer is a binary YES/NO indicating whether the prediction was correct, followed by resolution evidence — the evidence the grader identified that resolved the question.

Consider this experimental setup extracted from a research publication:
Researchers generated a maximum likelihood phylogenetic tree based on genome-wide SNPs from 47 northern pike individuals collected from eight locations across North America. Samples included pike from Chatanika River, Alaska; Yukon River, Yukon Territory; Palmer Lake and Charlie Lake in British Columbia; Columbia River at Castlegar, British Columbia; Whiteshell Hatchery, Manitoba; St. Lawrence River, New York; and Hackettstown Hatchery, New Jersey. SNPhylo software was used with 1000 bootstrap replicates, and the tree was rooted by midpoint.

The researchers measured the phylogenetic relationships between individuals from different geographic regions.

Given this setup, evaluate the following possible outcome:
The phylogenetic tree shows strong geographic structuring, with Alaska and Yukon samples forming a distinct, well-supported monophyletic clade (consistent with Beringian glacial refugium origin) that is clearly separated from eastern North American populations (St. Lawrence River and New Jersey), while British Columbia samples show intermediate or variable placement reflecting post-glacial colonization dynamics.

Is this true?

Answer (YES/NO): NO